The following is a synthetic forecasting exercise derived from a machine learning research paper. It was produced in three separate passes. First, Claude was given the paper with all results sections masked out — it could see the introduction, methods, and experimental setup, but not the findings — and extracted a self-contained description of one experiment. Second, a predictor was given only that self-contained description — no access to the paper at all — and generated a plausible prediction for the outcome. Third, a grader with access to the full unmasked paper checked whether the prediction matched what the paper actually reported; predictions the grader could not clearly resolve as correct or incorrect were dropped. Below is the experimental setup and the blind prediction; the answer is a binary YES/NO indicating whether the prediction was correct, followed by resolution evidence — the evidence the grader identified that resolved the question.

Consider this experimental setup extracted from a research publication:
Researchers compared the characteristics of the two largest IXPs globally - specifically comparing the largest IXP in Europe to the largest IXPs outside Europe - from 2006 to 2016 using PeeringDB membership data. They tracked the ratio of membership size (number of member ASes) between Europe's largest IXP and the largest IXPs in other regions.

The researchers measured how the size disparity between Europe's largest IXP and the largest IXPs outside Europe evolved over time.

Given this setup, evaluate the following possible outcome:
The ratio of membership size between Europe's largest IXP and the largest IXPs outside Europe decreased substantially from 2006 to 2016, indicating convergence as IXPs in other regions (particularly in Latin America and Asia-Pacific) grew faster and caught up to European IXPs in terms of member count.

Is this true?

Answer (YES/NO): NO